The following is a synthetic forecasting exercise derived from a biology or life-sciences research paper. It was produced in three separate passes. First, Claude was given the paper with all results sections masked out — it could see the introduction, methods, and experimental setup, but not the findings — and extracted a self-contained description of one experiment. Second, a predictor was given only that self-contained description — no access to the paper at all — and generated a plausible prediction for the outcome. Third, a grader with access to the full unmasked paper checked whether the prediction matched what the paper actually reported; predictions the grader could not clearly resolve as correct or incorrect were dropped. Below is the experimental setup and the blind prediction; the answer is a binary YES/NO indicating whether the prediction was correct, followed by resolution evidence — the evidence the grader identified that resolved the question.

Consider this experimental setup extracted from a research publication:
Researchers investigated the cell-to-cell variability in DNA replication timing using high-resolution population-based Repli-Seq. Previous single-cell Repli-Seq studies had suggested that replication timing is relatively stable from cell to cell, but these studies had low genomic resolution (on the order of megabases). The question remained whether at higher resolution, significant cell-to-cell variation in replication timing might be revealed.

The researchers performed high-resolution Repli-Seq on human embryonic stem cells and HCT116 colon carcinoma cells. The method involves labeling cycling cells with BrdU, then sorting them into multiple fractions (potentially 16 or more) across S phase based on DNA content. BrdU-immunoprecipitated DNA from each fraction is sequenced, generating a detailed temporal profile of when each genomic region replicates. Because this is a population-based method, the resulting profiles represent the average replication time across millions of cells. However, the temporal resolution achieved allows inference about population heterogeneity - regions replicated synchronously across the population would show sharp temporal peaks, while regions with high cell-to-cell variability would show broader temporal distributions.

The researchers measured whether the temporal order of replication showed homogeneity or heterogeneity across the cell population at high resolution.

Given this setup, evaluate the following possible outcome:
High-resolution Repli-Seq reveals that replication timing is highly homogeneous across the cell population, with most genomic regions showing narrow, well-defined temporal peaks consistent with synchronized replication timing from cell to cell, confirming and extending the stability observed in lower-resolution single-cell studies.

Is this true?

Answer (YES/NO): YES